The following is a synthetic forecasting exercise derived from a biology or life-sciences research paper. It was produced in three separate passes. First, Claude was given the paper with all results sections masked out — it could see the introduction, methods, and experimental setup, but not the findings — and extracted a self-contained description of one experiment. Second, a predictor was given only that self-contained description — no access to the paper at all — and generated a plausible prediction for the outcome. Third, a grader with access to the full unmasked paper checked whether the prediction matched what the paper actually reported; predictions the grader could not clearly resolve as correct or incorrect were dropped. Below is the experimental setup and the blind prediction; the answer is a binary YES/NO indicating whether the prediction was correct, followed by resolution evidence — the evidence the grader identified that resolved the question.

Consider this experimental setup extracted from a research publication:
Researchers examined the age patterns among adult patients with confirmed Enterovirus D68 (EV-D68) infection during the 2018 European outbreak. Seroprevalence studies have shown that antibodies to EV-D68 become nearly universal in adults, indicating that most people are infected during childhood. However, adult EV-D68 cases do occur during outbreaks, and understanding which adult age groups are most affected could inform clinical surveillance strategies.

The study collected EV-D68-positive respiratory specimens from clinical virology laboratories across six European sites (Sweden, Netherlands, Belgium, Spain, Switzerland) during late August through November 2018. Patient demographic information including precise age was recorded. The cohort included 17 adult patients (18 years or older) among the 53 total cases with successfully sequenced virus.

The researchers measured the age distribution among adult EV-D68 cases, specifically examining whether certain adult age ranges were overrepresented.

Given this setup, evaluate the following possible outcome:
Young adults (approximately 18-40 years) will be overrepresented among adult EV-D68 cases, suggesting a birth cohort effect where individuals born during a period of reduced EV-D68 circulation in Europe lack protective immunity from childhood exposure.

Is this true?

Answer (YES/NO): NO